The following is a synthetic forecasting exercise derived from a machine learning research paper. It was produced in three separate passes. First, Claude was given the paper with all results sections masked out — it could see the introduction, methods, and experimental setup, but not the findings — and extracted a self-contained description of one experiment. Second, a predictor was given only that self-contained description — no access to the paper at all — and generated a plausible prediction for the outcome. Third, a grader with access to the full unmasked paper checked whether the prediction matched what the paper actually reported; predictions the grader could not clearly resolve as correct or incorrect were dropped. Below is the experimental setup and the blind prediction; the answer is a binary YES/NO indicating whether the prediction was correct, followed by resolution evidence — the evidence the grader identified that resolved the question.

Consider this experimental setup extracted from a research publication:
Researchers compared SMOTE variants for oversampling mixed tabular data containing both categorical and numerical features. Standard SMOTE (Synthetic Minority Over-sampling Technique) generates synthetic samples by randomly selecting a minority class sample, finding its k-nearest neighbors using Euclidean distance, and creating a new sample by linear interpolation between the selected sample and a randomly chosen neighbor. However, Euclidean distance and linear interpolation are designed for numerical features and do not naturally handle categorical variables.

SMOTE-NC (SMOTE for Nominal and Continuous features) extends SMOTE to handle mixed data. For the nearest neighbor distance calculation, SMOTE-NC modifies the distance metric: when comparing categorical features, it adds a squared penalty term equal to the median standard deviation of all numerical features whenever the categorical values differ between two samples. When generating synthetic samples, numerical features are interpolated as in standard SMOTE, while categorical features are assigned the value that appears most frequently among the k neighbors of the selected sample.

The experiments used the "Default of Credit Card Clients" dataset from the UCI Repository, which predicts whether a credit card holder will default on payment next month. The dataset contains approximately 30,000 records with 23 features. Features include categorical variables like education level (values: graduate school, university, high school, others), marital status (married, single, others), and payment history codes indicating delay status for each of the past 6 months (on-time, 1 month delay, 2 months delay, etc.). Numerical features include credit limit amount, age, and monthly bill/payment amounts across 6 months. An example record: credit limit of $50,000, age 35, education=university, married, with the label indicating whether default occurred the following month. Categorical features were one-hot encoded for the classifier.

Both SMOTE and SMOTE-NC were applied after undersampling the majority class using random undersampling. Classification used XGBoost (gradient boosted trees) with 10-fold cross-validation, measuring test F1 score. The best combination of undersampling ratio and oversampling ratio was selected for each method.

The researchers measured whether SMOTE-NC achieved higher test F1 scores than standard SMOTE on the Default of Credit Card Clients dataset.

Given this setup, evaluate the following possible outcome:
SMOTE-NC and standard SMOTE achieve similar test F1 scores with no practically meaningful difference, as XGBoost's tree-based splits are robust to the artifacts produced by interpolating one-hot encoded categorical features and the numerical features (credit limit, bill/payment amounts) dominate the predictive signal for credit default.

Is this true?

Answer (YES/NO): NO